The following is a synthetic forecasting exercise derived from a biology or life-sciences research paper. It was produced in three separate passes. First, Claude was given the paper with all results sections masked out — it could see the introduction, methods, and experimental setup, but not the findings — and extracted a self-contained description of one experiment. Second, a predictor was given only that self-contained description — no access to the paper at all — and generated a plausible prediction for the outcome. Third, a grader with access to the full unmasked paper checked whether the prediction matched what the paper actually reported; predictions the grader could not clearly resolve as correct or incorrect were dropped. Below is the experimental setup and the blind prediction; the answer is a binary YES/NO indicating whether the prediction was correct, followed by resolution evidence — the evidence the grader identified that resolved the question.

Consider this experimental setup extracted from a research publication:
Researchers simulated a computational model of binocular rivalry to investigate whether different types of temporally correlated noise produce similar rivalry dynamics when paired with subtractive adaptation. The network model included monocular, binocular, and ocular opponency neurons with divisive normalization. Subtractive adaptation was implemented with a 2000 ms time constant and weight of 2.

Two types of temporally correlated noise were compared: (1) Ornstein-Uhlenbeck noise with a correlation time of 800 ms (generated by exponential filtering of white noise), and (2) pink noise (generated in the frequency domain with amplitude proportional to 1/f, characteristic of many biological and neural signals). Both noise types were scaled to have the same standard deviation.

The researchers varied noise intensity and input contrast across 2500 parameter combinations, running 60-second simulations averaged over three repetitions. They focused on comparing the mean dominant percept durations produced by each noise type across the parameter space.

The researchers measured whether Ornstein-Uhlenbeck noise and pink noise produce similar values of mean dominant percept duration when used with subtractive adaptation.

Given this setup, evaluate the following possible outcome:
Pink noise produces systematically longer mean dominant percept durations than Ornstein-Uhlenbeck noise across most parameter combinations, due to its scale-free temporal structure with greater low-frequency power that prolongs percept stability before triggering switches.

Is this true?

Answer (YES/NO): NO